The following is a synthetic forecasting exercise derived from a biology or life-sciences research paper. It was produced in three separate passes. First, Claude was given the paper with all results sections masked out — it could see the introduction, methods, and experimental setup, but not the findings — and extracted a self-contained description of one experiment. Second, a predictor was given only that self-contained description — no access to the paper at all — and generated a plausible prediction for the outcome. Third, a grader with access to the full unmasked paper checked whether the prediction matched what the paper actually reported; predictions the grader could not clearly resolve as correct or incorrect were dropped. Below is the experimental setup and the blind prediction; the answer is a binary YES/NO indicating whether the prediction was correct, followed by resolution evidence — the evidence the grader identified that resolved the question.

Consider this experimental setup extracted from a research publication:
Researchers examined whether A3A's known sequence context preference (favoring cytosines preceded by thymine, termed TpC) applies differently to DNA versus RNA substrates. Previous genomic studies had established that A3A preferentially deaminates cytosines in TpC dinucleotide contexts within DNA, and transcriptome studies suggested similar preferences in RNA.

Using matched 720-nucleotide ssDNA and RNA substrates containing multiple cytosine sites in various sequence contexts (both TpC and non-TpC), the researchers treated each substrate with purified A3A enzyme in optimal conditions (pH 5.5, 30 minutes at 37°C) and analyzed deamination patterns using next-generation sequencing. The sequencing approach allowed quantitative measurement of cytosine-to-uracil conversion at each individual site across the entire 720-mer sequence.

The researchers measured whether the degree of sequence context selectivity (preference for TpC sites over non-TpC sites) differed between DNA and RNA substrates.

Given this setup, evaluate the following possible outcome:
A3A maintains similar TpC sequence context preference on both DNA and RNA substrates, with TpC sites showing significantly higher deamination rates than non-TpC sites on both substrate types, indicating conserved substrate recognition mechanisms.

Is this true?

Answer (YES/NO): NO